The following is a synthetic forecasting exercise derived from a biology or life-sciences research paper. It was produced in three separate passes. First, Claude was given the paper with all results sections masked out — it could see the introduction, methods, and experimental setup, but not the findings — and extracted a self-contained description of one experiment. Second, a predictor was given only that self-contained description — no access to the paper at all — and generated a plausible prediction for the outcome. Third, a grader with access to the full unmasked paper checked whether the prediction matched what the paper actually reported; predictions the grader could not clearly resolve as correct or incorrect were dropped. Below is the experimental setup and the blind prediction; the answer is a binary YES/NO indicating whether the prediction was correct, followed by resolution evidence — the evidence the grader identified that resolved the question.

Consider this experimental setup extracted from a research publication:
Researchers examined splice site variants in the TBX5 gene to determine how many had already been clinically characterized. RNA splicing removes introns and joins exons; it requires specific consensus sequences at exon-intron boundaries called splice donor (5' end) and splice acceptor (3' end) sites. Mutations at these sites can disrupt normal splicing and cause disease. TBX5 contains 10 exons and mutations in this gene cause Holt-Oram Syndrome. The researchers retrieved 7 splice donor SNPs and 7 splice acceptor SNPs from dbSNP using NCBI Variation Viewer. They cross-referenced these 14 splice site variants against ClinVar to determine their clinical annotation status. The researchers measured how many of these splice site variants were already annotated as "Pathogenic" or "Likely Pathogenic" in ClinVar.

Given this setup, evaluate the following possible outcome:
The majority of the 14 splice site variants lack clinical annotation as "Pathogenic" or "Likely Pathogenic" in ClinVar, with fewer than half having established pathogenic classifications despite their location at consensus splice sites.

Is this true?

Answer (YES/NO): YES